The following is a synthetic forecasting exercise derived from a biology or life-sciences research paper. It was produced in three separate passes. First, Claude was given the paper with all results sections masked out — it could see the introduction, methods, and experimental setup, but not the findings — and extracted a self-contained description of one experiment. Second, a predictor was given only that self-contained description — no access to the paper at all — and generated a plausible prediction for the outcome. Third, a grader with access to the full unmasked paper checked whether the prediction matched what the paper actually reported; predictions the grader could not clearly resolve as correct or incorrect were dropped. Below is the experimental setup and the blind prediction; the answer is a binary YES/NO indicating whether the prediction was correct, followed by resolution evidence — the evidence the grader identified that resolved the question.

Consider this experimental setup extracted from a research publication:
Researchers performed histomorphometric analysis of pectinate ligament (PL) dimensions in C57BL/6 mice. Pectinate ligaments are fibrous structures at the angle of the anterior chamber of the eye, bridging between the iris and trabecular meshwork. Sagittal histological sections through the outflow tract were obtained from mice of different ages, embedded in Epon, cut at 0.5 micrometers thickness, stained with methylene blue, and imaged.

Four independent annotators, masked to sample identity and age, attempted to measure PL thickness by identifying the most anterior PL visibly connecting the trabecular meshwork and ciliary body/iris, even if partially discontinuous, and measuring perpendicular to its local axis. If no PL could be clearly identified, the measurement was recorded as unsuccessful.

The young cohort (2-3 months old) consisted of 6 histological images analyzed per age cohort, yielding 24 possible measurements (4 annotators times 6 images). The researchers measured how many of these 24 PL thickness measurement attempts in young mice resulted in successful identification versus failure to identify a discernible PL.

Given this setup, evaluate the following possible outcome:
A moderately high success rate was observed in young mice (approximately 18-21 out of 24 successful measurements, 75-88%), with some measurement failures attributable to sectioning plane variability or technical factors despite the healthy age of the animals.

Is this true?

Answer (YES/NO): NO